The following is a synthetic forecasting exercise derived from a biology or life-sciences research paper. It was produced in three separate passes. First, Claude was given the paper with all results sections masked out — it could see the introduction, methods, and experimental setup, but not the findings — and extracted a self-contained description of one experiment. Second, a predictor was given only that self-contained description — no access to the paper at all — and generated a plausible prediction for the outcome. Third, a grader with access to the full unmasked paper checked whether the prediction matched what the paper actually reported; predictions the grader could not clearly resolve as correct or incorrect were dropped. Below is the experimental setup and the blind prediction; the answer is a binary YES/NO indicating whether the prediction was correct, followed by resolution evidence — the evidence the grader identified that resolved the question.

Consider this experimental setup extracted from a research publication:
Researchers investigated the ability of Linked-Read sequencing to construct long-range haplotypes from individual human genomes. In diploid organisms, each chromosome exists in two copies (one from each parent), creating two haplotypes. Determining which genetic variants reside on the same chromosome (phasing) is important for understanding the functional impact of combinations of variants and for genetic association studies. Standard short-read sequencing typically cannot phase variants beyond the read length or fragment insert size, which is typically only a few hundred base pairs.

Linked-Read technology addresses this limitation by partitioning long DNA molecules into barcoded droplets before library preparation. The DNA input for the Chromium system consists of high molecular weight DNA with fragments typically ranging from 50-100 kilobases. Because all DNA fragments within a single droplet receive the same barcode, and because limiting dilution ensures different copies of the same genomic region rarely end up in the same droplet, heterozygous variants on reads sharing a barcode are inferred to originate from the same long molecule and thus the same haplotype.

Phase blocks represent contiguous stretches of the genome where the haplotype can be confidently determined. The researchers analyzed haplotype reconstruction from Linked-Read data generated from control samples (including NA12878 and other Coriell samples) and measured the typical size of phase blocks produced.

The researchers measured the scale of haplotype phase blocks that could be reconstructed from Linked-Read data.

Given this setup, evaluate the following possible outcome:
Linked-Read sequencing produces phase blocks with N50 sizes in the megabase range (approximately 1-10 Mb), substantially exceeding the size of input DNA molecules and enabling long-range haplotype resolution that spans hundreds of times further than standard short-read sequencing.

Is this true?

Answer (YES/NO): YES